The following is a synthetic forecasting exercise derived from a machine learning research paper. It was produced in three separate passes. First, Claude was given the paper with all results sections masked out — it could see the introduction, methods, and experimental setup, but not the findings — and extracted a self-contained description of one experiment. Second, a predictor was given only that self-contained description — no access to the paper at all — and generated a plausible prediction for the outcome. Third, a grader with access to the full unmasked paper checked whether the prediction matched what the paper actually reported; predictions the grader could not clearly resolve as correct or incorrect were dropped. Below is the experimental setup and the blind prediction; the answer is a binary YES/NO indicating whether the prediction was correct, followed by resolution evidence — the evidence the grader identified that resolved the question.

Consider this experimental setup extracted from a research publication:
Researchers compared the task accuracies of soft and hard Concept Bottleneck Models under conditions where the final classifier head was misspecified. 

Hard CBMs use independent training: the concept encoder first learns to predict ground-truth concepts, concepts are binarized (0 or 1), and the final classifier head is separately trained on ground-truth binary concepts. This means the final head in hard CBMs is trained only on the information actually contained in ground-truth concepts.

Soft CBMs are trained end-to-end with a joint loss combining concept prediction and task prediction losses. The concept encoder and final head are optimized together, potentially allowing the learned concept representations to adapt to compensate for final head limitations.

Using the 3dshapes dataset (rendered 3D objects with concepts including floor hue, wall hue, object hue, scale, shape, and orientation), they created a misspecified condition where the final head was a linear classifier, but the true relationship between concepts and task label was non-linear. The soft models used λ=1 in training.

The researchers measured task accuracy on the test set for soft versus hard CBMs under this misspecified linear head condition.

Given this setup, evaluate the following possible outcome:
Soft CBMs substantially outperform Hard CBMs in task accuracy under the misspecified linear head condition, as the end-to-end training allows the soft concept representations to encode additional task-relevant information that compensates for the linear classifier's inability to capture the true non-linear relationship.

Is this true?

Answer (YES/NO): YES